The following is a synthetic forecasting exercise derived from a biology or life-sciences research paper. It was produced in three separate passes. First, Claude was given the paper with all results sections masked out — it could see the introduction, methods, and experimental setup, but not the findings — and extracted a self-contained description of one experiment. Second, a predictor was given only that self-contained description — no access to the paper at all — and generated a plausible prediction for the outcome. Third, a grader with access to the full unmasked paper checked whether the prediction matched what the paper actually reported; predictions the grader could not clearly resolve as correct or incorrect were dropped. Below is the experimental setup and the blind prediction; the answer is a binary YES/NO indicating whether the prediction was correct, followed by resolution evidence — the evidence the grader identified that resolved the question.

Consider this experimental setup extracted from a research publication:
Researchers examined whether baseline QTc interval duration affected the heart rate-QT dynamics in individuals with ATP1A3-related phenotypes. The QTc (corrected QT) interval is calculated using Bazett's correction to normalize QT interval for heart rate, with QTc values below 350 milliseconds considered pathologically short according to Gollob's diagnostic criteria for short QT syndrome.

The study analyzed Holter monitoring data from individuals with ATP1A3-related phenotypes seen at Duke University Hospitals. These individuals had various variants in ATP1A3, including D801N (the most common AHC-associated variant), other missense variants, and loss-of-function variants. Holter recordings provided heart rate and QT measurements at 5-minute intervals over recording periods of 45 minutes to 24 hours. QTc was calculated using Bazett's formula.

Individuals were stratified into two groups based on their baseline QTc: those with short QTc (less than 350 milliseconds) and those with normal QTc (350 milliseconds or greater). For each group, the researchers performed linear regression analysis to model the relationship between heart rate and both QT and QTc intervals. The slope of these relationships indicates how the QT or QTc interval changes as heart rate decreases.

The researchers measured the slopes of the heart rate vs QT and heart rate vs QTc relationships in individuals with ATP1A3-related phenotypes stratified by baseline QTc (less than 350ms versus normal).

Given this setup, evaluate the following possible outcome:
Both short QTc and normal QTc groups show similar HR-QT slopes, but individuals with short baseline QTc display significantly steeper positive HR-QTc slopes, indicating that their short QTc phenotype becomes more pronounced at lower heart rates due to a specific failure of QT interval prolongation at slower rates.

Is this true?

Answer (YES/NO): NO